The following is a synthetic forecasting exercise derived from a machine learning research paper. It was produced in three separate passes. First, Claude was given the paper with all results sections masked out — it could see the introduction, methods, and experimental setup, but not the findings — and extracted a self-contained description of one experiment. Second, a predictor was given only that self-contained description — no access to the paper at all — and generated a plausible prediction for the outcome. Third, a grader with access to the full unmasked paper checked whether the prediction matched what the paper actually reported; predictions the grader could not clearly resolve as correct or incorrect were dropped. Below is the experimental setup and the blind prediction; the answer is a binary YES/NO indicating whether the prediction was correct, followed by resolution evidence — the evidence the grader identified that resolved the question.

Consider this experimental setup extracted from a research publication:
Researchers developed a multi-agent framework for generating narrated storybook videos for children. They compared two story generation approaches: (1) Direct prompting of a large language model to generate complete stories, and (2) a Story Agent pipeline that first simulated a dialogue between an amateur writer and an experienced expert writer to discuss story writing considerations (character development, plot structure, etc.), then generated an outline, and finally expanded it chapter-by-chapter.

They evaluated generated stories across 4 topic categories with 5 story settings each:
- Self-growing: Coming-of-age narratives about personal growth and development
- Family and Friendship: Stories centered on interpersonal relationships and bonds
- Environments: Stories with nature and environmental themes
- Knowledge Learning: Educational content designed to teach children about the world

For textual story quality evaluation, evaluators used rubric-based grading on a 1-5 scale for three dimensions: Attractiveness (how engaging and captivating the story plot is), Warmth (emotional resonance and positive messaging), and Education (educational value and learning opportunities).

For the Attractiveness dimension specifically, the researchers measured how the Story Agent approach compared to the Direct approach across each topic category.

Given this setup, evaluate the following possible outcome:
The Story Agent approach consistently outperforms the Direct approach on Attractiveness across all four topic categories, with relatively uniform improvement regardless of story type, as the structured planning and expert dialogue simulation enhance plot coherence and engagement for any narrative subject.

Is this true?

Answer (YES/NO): NO